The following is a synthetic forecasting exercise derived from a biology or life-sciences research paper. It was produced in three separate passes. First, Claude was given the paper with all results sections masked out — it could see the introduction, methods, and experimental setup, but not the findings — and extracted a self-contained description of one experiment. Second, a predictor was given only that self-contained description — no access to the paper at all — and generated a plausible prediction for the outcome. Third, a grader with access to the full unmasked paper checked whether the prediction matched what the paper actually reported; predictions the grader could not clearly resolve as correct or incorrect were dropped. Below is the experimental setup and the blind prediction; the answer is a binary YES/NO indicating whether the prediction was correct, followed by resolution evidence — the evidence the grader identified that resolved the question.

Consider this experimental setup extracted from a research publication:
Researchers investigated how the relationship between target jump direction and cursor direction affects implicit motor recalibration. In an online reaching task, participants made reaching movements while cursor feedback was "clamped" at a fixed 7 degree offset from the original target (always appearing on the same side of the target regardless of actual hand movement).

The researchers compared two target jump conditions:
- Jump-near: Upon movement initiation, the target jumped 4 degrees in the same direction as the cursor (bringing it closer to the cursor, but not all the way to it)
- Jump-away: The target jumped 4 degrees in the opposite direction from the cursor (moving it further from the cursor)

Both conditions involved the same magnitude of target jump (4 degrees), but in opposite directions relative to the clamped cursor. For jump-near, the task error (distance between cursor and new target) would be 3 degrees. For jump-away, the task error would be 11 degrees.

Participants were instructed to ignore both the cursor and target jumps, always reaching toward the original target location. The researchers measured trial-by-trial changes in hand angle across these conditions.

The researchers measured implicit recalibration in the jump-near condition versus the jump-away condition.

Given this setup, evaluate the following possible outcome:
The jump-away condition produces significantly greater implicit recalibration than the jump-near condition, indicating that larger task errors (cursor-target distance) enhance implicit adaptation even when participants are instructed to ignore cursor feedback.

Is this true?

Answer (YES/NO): YES